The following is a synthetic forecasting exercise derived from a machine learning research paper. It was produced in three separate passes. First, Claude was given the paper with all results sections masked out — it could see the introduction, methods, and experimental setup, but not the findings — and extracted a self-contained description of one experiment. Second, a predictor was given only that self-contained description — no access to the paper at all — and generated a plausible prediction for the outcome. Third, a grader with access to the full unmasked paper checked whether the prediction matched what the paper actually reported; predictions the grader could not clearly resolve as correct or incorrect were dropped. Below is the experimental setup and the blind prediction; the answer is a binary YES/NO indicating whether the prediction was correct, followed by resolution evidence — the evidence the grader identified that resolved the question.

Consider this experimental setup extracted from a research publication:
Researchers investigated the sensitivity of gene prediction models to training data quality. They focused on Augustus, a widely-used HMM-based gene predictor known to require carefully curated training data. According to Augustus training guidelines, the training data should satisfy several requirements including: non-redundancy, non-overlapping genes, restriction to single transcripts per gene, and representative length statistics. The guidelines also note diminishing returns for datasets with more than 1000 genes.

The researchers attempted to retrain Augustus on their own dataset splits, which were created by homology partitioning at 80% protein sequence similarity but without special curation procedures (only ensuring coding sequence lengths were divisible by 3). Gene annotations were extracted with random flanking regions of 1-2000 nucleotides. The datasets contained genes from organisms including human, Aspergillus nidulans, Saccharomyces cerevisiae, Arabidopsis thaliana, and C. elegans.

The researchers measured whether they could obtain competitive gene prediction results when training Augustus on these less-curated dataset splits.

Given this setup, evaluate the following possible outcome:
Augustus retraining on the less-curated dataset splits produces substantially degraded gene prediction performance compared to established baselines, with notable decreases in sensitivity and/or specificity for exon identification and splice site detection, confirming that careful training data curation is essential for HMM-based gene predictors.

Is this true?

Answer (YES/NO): YES